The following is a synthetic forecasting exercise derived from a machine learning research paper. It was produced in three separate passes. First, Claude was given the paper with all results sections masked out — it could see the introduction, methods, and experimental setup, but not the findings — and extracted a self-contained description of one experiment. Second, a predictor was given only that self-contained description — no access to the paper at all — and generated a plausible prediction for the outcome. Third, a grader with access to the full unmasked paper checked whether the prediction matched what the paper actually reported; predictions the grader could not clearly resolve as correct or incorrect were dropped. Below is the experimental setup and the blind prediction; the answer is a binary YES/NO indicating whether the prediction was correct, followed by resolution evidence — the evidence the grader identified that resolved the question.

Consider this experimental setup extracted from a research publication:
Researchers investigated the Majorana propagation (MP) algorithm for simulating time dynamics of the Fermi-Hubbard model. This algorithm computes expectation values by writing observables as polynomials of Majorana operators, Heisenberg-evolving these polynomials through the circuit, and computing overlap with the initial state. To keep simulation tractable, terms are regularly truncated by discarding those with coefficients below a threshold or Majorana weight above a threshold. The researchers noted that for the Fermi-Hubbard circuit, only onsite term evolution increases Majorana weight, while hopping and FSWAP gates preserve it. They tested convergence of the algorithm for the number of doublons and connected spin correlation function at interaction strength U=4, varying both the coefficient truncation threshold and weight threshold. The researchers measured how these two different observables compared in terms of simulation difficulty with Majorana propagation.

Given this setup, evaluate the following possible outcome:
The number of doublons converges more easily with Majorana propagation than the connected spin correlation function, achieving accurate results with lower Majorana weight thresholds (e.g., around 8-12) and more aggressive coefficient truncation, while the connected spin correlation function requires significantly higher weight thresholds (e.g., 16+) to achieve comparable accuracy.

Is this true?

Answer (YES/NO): NO